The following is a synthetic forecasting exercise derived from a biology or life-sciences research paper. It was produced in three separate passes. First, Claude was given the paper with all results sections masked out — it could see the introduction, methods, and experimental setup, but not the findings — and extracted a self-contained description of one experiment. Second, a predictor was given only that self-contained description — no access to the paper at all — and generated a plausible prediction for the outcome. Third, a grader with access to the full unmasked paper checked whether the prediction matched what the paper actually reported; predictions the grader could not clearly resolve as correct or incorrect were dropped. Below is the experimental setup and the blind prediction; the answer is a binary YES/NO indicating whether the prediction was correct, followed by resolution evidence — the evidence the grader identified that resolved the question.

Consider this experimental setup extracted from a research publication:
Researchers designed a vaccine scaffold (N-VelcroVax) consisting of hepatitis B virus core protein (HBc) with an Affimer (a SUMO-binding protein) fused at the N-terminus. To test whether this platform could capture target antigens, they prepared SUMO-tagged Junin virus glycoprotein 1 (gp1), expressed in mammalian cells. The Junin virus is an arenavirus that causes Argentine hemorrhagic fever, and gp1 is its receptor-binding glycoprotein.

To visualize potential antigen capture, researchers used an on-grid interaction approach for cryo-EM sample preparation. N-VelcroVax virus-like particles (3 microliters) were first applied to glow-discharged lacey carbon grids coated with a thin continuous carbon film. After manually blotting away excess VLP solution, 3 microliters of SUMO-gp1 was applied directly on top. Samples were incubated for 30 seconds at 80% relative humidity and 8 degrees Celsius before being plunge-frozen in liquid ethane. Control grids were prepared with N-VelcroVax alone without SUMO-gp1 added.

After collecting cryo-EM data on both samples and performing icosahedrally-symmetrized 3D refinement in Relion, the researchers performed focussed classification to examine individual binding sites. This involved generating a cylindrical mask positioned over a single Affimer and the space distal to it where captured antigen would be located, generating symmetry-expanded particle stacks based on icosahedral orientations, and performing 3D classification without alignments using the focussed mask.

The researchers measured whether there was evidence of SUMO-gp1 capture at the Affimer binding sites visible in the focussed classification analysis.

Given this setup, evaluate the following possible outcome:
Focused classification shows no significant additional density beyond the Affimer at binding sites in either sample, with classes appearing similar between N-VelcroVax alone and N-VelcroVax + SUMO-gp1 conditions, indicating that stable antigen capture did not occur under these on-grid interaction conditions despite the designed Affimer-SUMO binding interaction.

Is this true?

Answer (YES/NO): NO